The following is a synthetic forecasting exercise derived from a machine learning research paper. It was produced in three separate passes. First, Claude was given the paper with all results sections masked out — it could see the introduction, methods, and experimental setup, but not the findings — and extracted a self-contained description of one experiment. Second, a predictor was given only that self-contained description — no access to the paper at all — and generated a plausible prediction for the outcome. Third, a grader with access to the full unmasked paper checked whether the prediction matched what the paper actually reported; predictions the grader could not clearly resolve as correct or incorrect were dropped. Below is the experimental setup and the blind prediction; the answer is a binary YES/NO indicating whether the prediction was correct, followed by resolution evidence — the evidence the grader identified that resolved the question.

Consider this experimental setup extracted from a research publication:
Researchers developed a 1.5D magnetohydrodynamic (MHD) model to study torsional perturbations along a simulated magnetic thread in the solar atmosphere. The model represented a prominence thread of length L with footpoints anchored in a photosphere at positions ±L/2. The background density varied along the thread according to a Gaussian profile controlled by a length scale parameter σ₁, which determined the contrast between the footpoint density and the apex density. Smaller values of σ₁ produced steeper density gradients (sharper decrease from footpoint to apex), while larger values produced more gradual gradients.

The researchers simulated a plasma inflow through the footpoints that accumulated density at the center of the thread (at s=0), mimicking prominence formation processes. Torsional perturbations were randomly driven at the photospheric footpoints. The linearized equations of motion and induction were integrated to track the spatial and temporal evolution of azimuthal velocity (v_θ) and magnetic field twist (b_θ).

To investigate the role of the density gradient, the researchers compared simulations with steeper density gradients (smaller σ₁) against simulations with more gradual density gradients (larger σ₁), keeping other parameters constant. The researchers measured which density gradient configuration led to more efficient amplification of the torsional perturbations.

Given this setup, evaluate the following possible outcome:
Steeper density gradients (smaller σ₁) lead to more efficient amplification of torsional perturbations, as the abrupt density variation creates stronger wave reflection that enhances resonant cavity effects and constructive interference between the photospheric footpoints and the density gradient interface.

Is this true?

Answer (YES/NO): NO